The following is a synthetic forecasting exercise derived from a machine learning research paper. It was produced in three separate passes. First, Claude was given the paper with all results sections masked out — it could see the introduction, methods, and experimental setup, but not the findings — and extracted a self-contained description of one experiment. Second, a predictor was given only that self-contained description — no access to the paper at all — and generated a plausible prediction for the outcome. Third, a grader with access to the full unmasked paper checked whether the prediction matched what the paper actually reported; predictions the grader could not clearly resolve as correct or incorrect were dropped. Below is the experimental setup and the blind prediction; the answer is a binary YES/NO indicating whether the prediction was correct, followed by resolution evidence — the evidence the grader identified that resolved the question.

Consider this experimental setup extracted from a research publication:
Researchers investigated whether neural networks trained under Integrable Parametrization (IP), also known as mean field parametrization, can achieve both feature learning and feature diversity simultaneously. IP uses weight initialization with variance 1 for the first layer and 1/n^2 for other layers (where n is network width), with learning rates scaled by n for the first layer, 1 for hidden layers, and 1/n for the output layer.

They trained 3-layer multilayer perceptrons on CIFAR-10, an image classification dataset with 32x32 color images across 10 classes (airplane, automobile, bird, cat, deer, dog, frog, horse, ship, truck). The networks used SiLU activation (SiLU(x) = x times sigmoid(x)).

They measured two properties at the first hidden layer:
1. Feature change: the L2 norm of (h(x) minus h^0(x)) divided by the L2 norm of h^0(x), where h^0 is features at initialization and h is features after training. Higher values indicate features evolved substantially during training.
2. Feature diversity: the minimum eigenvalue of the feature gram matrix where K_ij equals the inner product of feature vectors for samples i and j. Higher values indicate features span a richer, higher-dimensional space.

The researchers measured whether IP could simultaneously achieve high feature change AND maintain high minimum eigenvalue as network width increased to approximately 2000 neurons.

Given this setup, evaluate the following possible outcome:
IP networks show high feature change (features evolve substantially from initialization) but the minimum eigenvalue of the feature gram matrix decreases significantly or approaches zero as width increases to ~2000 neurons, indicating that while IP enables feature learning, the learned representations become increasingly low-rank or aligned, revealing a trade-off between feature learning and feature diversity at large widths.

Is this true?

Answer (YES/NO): YES